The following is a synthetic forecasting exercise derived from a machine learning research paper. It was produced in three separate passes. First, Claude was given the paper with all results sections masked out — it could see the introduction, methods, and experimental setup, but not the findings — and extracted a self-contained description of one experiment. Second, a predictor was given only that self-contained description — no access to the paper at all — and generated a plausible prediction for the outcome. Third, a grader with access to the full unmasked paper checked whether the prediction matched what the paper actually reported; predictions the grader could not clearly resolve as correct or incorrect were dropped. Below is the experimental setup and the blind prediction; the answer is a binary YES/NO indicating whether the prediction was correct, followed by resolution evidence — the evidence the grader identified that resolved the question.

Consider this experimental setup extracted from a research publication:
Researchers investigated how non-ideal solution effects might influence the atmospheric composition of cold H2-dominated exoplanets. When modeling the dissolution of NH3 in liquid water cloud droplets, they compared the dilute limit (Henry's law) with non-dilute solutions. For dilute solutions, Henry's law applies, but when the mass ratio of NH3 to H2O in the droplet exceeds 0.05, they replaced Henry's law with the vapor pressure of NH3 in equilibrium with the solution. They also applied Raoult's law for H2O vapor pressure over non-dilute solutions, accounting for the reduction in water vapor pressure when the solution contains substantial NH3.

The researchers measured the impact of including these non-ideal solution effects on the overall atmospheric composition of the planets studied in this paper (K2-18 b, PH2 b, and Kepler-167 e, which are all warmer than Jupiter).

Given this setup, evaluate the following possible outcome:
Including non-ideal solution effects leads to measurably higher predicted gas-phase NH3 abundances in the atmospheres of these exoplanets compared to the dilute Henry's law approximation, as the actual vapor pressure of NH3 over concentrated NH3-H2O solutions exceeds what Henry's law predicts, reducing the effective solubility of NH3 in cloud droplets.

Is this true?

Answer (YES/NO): NO